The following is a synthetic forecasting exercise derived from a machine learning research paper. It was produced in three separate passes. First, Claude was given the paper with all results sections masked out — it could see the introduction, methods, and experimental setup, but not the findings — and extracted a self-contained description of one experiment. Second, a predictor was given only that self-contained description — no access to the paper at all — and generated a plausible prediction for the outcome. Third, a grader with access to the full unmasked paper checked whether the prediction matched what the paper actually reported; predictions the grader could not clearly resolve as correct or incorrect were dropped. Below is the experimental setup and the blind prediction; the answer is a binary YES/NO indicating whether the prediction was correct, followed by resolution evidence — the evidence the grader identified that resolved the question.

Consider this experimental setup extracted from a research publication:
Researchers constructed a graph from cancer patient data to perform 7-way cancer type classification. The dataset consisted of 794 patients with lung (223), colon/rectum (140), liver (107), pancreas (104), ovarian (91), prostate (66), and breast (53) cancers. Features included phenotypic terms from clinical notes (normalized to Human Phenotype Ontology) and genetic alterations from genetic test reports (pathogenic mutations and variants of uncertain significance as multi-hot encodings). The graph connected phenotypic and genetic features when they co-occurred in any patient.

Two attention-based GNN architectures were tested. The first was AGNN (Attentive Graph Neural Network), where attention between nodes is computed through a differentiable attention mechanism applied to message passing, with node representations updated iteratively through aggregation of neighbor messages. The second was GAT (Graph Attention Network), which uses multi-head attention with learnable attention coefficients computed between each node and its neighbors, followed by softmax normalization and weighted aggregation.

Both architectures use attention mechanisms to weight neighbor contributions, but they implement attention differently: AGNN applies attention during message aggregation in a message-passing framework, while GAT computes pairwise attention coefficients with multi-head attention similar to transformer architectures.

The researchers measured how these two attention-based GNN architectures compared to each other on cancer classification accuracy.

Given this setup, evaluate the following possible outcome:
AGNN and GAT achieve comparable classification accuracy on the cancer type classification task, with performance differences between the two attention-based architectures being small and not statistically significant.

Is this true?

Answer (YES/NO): NO